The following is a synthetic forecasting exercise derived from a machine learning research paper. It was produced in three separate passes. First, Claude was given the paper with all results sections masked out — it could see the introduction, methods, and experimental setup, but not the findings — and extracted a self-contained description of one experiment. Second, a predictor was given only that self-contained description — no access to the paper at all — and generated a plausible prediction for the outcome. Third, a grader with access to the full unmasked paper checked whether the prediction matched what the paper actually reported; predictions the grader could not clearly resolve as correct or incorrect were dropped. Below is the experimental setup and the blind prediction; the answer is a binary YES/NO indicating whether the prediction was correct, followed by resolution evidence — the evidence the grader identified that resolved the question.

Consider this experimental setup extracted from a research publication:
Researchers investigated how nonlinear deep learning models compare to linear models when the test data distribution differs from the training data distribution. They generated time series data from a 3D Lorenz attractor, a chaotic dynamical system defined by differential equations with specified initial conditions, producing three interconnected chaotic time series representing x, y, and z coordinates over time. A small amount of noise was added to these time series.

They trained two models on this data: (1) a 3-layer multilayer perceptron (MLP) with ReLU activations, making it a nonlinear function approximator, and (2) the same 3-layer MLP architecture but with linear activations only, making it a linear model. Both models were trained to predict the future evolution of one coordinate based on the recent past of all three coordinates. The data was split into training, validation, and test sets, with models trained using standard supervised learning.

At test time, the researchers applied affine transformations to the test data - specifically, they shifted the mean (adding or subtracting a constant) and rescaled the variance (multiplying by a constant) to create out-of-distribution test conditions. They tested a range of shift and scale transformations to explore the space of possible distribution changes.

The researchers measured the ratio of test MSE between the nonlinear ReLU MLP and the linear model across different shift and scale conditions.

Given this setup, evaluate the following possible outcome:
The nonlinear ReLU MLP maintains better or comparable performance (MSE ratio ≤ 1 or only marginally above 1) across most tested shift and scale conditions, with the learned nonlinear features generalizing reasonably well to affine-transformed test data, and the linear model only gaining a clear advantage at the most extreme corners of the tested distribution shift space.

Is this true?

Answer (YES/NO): NO